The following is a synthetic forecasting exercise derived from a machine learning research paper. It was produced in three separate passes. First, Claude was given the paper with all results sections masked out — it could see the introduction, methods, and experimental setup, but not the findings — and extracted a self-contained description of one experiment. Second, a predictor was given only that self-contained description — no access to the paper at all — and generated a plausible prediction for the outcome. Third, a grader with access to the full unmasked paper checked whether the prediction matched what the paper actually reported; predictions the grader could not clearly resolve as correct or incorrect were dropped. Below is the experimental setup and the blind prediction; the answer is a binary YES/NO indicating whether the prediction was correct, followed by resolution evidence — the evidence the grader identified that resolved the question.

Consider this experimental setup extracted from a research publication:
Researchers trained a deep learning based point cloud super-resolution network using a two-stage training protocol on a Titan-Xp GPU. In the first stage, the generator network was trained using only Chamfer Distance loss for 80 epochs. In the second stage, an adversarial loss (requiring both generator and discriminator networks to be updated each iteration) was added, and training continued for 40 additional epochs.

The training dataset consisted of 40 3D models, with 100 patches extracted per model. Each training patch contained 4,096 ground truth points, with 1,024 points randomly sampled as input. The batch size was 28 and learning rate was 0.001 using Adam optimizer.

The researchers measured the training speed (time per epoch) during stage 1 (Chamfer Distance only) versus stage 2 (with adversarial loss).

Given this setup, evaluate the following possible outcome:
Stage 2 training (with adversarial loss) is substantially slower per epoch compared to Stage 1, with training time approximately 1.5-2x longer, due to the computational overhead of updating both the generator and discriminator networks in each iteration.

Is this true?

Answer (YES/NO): NO